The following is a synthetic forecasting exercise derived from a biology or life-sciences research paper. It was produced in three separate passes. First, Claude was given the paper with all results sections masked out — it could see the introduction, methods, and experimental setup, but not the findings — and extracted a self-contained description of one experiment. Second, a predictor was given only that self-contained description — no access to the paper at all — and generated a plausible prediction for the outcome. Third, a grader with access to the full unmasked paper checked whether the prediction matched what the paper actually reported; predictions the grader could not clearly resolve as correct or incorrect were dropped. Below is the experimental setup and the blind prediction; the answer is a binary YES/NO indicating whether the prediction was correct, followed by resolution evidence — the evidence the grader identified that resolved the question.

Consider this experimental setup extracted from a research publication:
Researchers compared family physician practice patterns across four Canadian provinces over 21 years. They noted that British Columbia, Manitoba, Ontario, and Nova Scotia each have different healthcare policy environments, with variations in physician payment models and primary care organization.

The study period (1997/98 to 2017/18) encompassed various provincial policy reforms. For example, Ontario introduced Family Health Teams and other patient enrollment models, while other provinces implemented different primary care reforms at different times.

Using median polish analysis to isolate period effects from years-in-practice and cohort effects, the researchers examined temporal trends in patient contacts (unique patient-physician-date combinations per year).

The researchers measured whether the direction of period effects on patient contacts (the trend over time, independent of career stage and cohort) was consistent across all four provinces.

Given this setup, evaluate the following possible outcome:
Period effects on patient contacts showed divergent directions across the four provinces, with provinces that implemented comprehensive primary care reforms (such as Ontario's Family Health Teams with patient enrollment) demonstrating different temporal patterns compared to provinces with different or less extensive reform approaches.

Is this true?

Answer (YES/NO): NO